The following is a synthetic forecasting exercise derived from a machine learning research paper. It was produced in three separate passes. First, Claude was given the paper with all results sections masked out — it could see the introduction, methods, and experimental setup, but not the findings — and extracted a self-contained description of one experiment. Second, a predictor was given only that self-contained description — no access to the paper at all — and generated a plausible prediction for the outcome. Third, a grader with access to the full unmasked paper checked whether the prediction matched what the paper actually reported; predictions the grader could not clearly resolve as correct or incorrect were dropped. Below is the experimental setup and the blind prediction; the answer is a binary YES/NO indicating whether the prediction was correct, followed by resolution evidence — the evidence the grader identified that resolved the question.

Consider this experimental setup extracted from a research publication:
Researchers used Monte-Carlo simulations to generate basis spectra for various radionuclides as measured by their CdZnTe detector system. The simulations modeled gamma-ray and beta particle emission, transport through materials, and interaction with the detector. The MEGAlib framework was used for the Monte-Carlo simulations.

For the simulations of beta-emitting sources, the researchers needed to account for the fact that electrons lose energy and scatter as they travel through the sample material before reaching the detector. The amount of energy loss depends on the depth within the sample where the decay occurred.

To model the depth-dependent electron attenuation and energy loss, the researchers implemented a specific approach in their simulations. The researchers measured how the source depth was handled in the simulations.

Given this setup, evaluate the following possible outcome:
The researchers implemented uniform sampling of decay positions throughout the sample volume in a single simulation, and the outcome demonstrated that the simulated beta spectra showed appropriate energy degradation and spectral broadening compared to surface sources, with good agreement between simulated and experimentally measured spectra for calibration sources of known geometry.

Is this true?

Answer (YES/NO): NO